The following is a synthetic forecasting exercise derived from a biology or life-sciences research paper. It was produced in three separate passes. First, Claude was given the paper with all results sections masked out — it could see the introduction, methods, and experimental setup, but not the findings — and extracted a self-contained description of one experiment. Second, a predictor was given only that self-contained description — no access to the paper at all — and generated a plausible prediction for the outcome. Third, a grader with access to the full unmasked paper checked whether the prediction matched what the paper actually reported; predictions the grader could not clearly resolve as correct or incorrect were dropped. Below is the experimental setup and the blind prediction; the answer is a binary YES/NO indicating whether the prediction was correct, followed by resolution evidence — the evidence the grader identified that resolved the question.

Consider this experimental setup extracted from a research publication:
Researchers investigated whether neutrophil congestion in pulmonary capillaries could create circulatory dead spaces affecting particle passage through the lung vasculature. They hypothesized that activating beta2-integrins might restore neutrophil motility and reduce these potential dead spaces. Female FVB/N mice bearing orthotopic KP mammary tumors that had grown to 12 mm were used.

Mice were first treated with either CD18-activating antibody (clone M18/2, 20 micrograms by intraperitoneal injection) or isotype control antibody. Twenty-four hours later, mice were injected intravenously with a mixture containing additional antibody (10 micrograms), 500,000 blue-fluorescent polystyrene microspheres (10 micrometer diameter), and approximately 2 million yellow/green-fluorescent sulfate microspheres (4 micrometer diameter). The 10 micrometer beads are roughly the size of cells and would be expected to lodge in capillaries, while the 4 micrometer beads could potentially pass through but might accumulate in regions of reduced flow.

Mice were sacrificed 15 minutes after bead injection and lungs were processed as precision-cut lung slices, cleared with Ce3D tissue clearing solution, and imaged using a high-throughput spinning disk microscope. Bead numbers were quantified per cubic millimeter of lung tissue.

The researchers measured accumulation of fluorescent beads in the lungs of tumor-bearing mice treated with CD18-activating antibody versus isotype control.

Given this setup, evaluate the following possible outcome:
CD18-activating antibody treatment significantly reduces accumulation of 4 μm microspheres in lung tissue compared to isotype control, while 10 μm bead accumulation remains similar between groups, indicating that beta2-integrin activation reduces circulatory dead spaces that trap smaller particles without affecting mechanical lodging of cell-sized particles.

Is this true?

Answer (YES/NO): NO